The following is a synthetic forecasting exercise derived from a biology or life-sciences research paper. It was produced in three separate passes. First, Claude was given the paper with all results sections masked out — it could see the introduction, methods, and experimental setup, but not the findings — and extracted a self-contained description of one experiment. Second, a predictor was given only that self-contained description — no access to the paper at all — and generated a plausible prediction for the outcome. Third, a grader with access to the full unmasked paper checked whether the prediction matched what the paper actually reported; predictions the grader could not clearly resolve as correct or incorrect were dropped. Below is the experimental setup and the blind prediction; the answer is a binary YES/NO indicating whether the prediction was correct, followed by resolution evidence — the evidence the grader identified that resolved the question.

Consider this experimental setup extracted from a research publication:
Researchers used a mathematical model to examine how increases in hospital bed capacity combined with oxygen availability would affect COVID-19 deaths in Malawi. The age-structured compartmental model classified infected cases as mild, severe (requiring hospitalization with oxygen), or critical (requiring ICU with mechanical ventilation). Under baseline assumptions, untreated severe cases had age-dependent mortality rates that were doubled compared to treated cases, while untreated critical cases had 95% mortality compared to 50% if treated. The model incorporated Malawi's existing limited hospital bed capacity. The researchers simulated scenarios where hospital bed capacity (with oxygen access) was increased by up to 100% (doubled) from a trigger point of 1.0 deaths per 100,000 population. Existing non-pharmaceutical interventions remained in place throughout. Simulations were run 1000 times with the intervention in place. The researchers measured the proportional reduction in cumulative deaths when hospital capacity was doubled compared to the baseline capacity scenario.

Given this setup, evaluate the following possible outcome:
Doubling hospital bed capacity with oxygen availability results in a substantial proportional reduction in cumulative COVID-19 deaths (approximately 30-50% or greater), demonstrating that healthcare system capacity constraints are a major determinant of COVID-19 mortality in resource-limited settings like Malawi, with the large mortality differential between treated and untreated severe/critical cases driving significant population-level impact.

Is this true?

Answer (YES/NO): NO